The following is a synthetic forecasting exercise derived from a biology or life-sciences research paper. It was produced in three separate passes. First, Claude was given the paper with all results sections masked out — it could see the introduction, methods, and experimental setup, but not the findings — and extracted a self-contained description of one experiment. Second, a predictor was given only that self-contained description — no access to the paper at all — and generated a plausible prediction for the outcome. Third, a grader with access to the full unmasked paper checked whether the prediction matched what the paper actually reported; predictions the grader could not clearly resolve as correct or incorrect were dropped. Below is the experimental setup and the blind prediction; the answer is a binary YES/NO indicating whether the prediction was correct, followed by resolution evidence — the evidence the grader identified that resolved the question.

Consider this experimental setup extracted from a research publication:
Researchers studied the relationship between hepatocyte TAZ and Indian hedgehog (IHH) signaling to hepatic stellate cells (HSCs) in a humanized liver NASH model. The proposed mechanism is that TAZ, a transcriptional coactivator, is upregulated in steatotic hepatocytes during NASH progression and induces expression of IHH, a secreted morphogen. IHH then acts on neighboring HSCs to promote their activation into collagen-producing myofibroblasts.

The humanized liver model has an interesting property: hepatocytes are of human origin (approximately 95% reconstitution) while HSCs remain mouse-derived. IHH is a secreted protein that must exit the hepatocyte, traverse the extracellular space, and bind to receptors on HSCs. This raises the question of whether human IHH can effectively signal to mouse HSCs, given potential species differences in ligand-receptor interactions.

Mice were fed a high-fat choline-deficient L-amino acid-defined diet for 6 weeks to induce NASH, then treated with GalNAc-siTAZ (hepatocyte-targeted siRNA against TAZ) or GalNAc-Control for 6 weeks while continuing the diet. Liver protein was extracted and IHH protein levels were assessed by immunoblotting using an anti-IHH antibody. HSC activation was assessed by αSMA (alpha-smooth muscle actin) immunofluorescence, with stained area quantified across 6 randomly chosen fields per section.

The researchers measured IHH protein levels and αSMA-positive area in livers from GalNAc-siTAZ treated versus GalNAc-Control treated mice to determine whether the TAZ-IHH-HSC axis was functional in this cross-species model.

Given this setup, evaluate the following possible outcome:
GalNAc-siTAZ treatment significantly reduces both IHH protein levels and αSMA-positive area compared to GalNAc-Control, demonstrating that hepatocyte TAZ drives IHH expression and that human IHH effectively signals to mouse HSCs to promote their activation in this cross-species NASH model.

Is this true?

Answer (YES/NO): YES